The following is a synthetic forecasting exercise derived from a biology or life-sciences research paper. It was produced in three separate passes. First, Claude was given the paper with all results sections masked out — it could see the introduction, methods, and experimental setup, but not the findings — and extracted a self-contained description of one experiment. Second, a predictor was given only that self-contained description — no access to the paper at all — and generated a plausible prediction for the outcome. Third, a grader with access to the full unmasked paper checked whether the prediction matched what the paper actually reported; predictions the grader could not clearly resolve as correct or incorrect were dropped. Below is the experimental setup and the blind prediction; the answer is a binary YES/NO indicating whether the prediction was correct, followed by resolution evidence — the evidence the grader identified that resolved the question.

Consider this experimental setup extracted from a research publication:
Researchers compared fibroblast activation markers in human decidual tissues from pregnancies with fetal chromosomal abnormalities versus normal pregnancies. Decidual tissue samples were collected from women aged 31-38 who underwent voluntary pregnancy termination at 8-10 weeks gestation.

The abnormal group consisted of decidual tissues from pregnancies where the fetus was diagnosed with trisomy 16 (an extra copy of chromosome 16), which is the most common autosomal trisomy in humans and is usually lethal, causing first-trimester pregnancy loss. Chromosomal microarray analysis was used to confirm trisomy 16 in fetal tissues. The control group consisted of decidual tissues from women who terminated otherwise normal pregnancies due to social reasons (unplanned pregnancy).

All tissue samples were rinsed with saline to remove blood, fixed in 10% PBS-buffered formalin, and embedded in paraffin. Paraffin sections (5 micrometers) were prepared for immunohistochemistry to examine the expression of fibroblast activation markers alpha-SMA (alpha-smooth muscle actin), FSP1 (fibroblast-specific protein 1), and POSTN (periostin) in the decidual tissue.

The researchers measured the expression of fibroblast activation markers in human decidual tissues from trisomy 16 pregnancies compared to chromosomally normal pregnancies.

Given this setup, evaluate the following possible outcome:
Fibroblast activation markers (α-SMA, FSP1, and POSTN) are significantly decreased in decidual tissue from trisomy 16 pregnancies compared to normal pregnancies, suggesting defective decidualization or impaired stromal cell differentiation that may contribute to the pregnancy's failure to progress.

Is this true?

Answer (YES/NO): YES